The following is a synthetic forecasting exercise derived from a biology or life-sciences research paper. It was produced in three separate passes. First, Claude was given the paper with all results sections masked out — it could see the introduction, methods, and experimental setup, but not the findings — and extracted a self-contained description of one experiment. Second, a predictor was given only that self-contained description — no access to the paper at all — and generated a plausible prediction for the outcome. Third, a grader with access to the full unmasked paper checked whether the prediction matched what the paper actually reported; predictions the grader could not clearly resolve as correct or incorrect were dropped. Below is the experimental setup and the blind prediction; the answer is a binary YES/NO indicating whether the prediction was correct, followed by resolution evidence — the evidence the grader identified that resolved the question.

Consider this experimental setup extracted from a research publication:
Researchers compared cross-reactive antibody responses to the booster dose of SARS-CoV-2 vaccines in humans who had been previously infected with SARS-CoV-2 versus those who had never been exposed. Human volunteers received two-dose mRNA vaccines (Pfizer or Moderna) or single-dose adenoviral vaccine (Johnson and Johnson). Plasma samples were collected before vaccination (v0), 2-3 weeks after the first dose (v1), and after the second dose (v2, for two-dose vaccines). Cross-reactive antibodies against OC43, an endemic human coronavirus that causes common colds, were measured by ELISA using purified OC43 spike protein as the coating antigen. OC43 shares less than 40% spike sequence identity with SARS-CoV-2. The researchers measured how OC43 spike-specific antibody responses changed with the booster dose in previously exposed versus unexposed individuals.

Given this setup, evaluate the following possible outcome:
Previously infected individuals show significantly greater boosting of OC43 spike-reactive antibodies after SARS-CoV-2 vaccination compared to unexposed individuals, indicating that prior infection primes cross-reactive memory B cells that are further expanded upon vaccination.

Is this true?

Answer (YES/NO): YES